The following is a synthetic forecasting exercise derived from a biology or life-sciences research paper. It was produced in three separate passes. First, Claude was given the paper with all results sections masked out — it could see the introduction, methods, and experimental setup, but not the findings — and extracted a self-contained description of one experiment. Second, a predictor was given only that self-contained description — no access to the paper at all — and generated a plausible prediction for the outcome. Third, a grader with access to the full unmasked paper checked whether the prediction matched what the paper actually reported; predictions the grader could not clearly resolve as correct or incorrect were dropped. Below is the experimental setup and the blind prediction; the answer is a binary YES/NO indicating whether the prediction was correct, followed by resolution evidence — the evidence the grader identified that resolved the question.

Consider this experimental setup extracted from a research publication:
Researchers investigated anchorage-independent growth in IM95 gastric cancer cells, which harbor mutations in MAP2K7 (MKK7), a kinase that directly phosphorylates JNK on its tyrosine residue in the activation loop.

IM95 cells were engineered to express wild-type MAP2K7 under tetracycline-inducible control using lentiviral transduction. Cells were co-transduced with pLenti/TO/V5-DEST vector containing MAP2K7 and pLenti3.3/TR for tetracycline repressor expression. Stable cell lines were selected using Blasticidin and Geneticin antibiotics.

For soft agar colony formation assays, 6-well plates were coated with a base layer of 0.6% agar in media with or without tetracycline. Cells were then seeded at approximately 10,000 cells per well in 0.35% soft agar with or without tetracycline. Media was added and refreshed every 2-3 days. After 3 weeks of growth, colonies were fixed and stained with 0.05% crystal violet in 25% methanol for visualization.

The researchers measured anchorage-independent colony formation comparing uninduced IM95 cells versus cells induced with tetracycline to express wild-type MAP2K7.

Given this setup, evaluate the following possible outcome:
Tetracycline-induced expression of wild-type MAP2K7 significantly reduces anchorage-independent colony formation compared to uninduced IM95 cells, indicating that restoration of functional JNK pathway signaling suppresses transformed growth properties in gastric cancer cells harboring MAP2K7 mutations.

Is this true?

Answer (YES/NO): YES